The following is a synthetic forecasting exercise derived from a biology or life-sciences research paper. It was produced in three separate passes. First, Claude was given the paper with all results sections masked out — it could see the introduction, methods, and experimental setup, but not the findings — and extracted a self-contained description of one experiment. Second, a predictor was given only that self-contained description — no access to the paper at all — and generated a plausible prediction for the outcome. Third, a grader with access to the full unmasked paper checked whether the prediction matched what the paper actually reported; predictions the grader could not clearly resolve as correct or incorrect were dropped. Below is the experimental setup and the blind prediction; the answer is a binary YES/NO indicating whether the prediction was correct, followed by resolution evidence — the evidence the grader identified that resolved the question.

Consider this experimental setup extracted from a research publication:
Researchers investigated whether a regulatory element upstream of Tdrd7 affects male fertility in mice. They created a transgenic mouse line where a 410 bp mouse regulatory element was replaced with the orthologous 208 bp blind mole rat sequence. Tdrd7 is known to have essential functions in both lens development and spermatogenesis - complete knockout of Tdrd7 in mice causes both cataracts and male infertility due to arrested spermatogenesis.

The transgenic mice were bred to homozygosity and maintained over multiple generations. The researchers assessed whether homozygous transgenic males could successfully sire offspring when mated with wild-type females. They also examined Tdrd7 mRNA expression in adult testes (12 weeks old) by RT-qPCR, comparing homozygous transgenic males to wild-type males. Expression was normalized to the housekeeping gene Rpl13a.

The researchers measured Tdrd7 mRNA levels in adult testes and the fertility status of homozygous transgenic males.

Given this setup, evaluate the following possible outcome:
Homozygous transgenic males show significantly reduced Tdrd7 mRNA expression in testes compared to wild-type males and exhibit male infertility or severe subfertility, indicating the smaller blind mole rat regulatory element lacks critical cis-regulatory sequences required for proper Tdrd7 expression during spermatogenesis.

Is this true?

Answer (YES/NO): NO